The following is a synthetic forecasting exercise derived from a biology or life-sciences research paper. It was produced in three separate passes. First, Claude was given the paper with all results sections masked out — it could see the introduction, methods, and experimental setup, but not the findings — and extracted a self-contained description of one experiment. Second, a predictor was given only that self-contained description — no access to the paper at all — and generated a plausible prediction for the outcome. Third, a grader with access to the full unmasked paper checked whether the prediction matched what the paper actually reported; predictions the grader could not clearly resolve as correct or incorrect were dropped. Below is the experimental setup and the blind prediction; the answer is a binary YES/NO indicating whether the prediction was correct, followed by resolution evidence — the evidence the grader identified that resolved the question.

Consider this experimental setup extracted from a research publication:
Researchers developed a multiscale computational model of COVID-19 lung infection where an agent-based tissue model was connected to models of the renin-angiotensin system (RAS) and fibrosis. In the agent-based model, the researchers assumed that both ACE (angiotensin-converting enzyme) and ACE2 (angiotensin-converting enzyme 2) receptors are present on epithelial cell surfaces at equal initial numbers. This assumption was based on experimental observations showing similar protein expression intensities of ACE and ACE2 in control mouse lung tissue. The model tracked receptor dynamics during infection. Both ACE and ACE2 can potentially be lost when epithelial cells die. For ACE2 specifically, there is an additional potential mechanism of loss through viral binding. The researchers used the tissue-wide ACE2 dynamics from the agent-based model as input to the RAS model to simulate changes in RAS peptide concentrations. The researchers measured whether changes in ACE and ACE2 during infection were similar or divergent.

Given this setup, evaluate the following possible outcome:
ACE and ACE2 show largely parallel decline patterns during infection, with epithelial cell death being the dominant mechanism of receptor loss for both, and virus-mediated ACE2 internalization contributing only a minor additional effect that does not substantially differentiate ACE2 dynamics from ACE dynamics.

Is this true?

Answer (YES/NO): YES